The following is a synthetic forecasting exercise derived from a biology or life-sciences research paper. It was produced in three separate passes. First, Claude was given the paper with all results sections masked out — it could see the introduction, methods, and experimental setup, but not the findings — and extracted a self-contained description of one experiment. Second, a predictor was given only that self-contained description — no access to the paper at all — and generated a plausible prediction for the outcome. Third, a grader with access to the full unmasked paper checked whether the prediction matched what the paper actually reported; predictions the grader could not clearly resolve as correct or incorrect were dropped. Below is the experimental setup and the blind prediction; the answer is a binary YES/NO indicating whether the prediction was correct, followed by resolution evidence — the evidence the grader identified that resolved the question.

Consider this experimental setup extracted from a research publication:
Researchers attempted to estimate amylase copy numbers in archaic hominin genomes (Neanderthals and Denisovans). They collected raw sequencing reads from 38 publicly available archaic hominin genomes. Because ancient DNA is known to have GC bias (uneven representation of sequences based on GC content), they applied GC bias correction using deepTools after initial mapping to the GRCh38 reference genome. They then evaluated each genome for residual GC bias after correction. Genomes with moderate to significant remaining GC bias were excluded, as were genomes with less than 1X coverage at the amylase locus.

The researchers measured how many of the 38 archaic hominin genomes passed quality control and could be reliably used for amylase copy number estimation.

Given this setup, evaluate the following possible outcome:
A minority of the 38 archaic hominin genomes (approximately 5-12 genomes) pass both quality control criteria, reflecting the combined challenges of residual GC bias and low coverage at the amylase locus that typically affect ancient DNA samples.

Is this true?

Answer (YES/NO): YES